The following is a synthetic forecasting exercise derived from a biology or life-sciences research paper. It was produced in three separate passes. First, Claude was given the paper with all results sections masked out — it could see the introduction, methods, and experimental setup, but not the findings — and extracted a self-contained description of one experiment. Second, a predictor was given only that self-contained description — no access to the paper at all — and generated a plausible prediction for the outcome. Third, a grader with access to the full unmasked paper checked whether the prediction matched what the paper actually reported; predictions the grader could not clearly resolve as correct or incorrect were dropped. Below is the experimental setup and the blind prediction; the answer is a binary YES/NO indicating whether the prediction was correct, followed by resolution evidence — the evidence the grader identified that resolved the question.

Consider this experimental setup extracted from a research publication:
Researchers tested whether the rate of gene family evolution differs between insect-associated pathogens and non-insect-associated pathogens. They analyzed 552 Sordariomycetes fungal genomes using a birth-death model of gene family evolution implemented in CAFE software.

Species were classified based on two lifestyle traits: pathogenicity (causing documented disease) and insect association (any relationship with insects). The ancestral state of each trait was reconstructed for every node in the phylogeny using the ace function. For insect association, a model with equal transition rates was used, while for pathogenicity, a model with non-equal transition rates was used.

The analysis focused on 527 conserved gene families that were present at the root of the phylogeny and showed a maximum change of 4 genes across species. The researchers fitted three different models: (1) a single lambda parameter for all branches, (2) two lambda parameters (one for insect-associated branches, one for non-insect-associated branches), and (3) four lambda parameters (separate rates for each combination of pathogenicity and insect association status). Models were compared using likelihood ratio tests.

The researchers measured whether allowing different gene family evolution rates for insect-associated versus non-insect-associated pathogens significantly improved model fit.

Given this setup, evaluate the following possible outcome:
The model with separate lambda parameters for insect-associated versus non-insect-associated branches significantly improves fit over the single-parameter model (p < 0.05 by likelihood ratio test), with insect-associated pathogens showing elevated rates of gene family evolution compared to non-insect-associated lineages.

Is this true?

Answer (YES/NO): NO